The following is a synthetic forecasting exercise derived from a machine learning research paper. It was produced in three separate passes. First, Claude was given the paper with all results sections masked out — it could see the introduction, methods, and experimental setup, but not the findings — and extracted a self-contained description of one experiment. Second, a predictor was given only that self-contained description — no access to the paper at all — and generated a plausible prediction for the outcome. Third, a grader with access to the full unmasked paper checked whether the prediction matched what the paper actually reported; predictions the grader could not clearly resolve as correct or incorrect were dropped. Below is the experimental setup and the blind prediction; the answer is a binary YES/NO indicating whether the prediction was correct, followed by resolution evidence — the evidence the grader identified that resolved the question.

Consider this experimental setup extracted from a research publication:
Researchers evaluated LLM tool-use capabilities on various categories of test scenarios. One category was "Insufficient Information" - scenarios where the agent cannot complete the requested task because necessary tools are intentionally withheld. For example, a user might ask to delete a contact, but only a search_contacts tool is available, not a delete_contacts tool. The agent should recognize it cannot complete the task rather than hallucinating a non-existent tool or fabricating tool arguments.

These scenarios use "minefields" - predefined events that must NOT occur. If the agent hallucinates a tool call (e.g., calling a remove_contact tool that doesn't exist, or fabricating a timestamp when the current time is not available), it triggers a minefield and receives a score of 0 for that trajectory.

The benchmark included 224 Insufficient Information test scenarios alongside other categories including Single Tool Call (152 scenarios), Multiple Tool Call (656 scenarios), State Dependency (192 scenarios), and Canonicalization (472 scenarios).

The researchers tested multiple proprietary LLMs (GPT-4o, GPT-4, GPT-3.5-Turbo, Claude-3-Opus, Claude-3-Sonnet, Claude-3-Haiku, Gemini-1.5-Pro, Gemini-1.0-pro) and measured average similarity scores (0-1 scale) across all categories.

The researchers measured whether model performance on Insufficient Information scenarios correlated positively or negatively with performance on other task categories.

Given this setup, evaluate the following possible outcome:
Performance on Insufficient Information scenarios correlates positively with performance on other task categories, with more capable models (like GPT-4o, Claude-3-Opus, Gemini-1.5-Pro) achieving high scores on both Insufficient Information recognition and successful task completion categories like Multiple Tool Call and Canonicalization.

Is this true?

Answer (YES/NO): NO